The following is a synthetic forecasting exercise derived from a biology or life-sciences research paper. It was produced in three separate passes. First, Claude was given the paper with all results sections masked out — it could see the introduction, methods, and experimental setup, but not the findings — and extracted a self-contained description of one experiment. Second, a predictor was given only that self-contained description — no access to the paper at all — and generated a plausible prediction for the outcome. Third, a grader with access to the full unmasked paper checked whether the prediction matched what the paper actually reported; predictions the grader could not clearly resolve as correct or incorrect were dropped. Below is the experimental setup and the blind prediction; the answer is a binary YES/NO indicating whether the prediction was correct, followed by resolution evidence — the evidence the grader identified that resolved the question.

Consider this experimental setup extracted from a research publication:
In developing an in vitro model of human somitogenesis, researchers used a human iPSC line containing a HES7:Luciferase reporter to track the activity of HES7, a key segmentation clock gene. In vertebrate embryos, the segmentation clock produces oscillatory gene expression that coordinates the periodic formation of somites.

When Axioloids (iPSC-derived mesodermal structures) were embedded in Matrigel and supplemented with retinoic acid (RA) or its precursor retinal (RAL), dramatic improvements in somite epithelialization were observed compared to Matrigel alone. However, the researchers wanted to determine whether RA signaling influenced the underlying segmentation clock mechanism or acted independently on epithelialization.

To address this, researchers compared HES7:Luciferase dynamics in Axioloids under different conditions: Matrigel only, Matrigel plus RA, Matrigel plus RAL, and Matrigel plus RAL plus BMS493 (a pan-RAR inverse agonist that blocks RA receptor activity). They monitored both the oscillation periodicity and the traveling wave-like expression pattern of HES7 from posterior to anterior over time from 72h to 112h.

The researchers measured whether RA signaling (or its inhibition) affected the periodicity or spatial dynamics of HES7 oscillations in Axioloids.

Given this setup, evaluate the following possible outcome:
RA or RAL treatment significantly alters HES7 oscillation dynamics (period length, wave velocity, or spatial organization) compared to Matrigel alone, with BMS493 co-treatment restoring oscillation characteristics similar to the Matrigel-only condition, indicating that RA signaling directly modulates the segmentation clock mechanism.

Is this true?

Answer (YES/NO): NO